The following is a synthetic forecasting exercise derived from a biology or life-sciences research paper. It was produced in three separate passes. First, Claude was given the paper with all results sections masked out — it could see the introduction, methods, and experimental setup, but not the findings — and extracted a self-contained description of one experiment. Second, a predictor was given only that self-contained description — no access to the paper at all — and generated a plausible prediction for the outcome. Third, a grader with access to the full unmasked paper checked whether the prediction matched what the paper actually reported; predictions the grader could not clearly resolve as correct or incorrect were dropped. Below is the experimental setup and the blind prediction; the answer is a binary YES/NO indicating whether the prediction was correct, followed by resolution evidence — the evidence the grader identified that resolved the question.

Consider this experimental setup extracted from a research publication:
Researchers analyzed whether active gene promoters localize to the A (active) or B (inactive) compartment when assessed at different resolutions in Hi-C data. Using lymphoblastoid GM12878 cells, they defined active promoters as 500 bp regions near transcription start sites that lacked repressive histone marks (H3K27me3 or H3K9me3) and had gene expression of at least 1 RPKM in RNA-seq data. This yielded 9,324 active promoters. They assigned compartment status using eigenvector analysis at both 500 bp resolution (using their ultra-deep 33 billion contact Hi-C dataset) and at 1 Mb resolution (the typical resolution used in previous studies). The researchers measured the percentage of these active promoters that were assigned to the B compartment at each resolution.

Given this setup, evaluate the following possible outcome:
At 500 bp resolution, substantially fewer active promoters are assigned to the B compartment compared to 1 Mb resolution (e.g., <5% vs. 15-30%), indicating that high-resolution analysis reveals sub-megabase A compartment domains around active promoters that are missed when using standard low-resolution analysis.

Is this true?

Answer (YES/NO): YES